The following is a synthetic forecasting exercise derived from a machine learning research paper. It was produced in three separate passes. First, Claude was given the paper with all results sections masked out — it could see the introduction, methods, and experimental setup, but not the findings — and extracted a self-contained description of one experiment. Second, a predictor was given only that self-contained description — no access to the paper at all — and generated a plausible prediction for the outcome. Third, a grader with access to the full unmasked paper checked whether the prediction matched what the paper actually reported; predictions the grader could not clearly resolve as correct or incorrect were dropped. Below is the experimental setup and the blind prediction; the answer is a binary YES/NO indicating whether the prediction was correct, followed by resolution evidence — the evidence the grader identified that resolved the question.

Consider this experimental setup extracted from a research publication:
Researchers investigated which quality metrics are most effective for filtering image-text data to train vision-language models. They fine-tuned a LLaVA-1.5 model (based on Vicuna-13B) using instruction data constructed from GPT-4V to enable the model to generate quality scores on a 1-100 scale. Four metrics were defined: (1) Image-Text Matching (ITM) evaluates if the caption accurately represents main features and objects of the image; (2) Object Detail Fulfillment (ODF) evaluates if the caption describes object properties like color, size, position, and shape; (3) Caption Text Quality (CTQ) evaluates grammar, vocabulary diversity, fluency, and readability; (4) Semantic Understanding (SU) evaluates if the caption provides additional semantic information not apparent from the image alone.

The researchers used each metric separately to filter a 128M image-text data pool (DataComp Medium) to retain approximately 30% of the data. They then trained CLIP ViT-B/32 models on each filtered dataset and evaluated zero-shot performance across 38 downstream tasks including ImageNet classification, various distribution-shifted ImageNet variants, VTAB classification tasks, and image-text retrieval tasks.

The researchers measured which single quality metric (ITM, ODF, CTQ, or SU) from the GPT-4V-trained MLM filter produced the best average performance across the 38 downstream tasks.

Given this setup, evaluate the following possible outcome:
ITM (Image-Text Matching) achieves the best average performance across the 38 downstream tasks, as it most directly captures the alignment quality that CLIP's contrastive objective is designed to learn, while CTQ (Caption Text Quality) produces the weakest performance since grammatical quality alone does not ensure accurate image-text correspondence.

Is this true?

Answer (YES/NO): NO